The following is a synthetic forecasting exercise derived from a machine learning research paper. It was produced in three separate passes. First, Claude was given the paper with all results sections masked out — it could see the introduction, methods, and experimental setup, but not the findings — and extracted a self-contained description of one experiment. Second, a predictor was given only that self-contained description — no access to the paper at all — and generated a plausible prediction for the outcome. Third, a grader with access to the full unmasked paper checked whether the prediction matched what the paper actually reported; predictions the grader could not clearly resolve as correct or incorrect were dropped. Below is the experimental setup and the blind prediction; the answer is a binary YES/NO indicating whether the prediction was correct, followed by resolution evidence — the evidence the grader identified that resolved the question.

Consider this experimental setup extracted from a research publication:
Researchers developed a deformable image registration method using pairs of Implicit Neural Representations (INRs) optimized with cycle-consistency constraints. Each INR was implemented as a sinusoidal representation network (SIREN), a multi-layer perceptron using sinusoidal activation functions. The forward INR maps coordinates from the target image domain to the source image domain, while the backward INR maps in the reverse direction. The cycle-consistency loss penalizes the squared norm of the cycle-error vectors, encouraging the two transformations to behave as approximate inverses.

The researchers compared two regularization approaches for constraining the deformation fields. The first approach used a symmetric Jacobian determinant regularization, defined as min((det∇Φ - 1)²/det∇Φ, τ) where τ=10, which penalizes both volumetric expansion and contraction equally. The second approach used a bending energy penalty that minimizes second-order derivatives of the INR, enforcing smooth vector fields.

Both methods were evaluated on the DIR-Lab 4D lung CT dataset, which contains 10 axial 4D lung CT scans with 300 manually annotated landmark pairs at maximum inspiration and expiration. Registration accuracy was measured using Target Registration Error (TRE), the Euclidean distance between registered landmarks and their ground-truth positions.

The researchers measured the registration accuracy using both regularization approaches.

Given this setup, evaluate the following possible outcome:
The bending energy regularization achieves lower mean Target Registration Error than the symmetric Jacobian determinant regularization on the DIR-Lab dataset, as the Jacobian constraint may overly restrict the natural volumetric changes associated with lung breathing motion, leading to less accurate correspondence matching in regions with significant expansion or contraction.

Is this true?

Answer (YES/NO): NO